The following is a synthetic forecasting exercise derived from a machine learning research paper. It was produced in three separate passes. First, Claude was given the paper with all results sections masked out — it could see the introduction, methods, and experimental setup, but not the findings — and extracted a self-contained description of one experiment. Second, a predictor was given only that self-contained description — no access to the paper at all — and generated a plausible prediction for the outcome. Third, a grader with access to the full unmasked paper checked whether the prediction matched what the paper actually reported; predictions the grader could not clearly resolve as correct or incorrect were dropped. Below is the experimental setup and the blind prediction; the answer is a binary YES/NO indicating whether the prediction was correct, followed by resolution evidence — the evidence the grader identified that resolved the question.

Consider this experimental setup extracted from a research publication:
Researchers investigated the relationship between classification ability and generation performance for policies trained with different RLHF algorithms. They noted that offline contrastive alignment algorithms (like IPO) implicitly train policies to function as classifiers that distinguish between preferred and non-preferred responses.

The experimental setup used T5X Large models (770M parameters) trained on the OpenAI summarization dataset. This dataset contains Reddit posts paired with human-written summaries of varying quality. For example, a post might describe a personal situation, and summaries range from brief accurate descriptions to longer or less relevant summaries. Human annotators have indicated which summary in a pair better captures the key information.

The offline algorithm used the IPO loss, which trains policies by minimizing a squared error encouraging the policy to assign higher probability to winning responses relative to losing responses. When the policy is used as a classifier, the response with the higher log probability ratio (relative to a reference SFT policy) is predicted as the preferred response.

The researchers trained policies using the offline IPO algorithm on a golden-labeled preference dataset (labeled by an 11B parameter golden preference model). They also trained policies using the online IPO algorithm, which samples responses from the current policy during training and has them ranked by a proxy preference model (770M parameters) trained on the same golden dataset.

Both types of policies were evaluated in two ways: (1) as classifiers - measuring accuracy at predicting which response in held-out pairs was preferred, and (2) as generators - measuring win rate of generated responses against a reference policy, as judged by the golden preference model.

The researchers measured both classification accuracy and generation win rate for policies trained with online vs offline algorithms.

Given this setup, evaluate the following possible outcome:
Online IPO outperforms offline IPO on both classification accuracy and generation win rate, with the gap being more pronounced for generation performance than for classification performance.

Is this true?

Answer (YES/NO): NO